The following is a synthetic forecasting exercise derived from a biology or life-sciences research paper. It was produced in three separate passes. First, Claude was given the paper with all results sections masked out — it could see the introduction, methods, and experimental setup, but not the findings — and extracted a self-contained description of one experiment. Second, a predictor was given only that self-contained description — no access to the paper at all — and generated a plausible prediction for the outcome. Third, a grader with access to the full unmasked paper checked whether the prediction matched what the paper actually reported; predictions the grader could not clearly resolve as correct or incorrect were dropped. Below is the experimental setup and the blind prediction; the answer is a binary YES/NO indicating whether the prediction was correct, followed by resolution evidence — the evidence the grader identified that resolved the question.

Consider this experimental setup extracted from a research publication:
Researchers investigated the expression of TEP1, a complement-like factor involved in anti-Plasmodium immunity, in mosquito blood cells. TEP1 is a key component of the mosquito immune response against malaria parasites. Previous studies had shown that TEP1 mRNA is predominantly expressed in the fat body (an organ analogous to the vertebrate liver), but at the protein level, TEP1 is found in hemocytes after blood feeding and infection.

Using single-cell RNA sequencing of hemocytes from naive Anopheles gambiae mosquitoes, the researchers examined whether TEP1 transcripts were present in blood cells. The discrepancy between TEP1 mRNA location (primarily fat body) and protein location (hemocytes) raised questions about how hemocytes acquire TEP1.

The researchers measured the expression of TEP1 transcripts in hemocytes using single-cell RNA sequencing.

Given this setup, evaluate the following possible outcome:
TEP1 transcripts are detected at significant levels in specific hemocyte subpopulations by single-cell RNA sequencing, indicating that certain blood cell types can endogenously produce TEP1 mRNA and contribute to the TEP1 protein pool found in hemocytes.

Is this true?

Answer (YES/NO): NO